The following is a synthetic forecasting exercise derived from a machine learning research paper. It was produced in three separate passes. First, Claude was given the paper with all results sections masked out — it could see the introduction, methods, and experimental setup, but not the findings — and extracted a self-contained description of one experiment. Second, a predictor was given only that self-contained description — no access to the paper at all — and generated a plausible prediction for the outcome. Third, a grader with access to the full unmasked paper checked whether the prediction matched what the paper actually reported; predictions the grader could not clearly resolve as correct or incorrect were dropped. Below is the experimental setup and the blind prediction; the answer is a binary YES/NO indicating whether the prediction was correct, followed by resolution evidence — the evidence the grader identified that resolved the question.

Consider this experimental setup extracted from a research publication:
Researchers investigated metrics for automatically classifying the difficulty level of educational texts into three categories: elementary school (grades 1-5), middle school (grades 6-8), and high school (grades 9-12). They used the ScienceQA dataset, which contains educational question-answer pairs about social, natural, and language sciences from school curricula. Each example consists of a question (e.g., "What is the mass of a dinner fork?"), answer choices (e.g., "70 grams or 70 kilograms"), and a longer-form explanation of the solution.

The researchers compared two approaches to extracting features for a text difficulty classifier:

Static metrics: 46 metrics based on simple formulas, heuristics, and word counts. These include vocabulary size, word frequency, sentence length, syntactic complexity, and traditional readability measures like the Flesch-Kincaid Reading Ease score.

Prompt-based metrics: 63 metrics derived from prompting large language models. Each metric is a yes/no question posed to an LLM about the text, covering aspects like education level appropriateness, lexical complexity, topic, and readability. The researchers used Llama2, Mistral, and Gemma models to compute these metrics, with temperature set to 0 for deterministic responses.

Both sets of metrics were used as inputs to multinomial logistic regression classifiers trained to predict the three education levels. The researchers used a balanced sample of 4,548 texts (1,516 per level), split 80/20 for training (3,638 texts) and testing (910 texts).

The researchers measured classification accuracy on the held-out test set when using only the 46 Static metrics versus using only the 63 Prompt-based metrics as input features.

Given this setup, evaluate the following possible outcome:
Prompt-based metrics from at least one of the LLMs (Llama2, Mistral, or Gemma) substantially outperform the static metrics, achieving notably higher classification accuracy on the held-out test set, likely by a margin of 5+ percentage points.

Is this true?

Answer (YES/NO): NO